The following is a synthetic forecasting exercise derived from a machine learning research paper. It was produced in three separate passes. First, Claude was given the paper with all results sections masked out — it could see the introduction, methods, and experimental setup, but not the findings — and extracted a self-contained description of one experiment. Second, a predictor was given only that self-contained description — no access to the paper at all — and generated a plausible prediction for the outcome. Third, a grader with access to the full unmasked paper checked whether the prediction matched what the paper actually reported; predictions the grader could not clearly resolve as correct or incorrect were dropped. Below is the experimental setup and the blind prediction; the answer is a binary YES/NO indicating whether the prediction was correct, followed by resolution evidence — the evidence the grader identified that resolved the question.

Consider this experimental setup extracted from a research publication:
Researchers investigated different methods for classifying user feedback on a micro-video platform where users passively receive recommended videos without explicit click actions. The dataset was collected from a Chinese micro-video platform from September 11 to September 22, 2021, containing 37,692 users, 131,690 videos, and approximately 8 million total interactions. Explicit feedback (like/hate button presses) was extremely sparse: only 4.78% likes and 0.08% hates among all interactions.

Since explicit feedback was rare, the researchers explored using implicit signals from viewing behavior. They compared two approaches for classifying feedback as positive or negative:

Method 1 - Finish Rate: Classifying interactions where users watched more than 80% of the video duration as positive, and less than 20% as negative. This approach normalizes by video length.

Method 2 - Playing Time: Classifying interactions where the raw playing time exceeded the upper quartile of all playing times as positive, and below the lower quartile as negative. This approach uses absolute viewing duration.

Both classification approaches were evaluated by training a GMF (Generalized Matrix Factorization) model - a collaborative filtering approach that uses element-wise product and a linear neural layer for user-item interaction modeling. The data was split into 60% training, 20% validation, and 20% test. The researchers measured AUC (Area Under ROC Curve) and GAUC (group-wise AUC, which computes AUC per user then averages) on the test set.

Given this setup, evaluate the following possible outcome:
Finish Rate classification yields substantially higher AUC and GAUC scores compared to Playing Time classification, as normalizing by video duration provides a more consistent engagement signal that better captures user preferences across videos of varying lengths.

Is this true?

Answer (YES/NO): YES